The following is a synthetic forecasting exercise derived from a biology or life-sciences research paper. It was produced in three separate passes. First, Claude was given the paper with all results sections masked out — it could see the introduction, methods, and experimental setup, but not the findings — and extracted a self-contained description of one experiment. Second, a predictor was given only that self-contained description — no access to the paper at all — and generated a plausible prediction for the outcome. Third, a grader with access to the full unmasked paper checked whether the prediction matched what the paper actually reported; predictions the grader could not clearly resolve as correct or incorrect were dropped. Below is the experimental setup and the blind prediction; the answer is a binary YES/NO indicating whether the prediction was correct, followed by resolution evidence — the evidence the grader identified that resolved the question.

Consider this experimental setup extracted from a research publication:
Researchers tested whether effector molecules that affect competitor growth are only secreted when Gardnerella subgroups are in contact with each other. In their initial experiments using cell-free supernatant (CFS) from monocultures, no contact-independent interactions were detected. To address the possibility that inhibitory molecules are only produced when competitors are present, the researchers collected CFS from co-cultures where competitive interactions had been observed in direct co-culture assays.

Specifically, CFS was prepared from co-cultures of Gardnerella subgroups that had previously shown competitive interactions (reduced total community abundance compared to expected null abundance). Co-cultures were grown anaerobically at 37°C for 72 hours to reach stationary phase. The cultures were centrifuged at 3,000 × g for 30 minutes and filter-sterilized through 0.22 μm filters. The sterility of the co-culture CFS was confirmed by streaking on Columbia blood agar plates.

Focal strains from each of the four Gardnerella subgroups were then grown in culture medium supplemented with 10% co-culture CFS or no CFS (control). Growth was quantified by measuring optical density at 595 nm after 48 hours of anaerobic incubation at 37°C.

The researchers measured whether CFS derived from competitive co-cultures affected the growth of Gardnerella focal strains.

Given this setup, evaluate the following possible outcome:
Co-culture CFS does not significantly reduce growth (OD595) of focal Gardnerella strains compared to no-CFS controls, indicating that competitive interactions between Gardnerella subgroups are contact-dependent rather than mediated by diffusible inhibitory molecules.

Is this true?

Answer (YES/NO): YES